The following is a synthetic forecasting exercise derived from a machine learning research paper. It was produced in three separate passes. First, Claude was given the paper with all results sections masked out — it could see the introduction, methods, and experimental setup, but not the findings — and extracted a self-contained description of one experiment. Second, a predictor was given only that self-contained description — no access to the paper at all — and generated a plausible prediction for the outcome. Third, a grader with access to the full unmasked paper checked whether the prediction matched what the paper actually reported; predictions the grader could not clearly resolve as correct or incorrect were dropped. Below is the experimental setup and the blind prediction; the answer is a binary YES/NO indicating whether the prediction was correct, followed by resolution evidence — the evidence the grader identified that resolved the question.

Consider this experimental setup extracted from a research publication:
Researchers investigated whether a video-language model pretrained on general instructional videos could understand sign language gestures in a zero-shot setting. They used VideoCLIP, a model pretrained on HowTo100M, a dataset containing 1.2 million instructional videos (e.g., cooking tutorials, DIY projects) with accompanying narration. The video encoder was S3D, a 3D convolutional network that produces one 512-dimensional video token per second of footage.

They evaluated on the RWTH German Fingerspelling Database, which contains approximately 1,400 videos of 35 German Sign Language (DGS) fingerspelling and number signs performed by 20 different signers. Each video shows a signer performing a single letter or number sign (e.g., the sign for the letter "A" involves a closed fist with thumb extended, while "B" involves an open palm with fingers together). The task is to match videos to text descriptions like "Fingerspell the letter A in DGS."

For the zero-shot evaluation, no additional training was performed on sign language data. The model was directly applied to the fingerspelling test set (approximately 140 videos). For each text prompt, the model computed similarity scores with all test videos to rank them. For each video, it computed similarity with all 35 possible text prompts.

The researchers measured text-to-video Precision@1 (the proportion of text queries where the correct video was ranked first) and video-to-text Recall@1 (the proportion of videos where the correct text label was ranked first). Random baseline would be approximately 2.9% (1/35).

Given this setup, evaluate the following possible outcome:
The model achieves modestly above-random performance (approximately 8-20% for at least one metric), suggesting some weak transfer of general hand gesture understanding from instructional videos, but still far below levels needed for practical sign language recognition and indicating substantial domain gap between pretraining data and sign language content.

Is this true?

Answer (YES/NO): NO